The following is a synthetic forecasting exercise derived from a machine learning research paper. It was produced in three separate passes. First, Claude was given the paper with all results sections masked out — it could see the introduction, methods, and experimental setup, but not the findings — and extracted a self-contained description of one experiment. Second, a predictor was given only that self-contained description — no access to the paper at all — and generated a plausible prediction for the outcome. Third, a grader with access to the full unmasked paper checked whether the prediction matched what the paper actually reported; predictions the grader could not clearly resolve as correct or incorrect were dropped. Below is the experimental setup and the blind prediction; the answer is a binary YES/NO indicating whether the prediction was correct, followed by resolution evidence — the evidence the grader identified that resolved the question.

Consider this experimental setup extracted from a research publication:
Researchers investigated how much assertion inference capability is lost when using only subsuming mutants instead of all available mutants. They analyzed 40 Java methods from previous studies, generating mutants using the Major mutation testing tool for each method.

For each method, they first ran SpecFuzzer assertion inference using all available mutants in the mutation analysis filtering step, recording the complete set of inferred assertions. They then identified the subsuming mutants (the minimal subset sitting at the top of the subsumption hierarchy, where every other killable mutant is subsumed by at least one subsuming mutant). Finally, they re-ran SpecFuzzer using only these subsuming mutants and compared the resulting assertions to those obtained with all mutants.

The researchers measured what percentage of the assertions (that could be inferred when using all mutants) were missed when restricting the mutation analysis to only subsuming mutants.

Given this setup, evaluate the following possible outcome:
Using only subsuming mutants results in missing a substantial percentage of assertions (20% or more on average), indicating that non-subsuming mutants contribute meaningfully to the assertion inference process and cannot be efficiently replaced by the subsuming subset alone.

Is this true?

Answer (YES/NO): YES